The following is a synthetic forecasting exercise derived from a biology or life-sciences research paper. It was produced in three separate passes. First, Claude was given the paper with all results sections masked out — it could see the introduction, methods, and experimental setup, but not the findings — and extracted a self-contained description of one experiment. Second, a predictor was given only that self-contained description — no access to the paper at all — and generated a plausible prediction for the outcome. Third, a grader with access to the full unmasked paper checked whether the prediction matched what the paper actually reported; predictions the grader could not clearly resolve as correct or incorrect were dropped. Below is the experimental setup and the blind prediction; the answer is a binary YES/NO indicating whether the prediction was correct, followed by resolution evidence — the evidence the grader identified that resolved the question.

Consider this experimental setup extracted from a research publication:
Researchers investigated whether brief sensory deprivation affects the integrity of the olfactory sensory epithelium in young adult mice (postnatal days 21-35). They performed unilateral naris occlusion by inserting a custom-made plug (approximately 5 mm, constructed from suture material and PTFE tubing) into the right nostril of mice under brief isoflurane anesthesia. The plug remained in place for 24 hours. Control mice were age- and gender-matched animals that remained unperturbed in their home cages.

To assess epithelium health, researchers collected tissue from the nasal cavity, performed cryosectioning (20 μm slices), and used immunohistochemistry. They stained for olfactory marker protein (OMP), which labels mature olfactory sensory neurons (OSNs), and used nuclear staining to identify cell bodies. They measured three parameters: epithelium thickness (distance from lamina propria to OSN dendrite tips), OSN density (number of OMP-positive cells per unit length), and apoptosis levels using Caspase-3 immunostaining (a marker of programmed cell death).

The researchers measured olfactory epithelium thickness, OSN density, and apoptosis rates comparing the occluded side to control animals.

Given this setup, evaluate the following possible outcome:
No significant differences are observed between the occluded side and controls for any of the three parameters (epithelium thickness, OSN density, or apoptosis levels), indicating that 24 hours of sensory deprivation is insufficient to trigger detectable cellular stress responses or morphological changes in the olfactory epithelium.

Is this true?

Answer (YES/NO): YES